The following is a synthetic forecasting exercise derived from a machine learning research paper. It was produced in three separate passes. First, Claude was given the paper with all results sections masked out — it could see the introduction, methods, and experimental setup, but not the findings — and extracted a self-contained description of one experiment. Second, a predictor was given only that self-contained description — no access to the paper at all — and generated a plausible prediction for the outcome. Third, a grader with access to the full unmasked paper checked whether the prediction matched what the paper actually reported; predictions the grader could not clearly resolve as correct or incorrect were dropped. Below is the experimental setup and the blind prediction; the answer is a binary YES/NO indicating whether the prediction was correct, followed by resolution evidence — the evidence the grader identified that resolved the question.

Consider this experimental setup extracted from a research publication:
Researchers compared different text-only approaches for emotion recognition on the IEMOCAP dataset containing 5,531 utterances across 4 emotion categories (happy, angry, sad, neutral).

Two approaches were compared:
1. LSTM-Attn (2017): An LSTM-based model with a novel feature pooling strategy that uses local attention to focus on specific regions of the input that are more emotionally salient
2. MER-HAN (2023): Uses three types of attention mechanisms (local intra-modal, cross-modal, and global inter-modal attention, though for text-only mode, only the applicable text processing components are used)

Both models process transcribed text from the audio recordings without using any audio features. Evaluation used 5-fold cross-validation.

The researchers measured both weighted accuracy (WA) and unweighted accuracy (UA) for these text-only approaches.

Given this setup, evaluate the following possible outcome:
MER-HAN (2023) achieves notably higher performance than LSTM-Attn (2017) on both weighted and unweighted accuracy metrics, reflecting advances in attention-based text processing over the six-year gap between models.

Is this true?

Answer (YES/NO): YES